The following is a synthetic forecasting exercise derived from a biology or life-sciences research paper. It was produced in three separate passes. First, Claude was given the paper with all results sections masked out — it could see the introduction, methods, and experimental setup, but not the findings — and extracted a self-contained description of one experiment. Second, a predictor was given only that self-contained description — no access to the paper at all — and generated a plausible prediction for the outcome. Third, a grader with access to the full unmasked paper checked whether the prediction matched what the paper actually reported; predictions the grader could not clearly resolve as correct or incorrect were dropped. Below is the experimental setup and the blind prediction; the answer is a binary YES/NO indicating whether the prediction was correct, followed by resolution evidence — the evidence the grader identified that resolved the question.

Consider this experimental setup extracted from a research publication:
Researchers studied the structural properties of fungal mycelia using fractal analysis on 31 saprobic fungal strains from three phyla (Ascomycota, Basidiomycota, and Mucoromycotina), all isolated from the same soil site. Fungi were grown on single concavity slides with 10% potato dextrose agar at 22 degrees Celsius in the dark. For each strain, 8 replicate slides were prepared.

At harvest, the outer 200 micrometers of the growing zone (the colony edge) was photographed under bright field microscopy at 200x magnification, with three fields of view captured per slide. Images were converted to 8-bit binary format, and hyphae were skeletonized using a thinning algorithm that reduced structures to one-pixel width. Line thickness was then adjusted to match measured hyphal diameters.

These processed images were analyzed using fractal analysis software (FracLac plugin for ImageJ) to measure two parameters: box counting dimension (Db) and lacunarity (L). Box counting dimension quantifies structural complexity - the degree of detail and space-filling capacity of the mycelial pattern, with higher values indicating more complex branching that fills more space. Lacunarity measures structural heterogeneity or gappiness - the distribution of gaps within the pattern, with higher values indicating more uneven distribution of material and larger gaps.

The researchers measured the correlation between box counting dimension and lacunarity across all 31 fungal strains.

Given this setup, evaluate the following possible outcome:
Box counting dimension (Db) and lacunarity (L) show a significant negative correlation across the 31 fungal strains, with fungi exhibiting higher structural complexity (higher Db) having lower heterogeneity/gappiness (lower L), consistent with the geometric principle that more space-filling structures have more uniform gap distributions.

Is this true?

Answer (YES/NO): NO